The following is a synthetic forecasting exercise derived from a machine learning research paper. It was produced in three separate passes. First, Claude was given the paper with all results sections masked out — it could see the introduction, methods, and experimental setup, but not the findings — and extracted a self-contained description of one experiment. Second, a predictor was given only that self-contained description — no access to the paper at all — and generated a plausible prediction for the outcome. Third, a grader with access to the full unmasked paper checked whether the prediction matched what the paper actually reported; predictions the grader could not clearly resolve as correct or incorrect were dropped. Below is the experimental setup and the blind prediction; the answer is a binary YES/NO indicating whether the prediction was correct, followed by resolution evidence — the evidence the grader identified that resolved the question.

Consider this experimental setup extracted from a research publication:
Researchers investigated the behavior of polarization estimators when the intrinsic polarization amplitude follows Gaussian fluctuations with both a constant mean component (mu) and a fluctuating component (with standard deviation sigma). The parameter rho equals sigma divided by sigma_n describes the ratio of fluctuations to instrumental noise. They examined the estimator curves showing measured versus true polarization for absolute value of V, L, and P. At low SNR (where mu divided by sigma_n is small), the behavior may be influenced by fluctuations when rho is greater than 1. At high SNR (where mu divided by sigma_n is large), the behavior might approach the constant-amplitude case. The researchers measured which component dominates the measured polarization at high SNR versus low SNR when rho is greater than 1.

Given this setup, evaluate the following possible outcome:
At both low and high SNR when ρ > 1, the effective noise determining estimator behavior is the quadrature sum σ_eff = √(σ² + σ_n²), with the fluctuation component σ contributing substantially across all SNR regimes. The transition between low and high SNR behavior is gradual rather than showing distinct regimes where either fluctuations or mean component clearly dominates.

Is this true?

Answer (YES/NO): NO